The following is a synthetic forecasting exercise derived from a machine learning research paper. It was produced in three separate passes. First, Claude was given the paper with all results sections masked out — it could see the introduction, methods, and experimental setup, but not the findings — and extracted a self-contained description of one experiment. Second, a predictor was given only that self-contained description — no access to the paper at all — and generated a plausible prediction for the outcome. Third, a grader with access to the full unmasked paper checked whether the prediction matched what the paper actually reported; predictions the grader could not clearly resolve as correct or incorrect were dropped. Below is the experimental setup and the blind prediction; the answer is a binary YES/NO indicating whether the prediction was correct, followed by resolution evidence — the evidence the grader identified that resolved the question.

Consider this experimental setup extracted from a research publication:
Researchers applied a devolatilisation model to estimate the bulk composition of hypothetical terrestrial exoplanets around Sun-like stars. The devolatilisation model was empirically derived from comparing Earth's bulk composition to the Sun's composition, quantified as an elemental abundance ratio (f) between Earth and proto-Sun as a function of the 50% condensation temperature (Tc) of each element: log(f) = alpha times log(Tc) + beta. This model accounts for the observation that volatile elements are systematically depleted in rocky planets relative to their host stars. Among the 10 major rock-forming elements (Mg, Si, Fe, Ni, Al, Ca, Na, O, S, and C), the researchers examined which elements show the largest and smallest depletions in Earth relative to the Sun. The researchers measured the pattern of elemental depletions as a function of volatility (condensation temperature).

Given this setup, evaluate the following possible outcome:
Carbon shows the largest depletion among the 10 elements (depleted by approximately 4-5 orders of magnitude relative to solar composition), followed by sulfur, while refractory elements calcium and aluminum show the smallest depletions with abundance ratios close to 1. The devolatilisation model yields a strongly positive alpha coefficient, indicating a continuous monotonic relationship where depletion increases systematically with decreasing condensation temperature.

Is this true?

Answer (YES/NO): NO